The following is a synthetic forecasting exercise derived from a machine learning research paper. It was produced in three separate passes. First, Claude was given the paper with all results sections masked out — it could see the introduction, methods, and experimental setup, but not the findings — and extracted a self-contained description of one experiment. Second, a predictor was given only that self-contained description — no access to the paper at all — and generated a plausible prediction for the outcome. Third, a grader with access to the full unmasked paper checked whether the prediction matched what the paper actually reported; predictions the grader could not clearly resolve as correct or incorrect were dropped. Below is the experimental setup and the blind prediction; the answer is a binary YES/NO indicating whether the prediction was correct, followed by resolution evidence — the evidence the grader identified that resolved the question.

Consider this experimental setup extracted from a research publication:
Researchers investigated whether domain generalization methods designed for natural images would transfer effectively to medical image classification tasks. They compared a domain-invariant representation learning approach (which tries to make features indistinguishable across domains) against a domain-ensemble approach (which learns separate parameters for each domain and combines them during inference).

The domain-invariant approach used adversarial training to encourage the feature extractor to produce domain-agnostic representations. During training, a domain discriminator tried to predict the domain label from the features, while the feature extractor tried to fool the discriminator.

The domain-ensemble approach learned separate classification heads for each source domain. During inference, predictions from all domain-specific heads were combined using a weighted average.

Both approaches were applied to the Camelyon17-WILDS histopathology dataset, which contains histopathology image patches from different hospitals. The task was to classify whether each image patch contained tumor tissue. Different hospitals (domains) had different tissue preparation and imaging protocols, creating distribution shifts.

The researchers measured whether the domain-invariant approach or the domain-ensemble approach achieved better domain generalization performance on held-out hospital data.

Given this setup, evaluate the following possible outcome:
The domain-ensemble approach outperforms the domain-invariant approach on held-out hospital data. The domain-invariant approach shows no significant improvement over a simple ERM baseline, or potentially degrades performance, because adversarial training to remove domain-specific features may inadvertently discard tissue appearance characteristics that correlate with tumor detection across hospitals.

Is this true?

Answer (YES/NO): NO